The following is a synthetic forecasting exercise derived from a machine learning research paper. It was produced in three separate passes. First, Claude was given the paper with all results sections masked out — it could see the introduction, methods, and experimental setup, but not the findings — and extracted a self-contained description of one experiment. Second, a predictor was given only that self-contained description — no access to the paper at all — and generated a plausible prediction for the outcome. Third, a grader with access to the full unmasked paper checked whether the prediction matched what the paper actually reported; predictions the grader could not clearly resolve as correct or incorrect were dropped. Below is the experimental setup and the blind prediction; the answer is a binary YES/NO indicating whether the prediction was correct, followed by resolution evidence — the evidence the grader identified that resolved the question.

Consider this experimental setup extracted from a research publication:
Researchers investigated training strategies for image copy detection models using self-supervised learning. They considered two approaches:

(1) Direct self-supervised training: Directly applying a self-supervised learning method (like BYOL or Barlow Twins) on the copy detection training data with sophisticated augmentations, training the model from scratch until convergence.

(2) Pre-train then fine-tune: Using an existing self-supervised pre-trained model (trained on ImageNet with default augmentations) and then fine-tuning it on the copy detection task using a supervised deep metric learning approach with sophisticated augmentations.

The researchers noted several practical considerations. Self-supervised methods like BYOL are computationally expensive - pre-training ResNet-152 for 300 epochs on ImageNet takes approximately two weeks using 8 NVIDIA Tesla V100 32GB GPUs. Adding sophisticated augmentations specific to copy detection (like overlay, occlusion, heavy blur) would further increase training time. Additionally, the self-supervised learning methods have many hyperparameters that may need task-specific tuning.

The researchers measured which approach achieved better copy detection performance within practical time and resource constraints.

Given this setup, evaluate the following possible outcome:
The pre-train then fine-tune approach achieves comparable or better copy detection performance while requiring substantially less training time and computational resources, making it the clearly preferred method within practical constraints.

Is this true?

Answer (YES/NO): YES